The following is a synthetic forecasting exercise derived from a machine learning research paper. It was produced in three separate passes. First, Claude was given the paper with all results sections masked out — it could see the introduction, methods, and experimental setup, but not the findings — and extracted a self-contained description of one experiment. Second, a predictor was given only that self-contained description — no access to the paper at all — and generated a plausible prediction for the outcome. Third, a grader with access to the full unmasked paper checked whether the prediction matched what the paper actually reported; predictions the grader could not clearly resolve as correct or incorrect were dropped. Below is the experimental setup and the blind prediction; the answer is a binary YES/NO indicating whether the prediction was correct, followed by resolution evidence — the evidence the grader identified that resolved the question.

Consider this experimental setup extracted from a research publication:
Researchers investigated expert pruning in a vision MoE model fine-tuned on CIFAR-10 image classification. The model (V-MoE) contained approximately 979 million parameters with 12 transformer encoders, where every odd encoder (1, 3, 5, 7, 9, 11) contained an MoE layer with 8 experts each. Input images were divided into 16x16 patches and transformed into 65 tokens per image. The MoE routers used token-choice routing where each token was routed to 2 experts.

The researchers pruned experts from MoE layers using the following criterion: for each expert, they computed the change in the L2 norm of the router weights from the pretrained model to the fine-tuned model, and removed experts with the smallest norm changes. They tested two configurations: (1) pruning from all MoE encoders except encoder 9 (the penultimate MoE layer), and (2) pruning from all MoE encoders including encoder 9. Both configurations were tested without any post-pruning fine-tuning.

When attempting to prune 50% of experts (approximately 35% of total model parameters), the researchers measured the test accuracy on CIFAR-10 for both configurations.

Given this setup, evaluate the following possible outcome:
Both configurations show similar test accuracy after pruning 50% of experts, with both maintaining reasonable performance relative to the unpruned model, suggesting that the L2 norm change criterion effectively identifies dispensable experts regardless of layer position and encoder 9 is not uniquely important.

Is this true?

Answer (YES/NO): NO